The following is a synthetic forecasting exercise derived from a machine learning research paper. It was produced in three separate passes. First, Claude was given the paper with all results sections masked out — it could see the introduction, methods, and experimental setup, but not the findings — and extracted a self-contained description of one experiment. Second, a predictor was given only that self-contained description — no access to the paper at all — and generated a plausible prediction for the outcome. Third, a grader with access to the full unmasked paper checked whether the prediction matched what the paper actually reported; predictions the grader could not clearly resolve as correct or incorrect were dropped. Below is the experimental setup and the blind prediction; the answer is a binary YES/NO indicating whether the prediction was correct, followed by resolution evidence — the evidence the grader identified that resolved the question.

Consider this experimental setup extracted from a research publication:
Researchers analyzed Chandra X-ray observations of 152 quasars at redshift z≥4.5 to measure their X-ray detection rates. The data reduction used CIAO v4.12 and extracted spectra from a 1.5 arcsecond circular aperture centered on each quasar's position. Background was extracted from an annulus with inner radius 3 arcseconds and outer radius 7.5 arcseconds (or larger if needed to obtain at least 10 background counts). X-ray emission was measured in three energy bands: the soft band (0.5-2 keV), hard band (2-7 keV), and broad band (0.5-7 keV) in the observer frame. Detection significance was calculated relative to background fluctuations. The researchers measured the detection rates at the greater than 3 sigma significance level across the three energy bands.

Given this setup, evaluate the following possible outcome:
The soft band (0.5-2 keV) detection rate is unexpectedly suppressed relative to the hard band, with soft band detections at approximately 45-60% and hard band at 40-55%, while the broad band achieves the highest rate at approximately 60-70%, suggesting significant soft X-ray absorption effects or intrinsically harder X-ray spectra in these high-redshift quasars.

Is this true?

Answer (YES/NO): NO